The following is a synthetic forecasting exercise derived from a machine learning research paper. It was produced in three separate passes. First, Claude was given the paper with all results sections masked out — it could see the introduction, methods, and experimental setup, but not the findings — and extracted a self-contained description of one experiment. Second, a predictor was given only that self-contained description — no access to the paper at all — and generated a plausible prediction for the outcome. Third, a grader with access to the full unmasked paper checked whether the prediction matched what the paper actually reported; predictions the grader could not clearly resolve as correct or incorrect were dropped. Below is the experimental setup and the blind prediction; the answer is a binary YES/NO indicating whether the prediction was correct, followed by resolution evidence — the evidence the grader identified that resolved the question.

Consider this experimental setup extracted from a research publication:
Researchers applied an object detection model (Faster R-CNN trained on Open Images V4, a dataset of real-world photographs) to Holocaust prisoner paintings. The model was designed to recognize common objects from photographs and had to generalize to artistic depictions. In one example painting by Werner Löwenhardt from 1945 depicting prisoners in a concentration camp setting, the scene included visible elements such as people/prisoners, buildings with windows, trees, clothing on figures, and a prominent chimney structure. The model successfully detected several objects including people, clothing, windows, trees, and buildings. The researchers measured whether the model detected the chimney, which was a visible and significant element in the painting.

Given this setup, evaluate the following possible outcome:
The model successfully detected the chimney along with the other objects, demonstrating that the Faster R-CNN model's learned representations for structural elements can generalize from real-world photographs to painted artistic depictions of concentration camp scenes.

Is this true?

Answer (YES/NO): NO